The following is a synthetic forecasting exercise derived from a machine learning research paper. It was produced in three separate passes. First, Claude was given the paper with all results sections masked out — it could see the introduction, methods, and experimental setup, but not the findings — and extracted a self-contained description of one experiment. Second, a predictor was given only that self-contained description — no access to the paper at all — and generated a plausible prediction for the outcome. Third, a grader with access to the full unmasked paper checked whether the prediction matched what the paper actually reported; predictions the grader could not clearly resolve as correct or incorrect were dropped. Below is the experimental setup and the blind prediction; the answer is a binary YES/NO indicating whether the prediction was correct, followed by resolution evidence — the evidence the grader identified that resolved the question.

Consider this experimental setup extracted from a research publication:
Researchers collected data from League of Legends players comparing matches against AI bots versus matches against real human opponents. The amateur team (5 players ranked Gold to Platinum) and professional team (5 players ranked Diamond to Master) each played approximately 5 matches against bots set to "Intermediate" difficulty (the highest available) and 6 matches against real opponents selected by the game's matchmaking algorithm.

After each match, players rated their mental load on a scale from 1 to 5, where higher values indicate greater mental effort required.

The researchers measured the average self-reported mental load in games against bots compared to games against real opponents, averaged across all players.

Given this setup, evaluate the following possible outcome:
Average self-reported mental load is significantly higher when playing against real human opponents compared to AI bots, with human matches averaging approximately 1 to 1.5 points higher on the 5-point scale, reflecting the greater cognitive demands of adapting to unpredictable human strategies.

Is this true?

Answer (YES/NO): NO